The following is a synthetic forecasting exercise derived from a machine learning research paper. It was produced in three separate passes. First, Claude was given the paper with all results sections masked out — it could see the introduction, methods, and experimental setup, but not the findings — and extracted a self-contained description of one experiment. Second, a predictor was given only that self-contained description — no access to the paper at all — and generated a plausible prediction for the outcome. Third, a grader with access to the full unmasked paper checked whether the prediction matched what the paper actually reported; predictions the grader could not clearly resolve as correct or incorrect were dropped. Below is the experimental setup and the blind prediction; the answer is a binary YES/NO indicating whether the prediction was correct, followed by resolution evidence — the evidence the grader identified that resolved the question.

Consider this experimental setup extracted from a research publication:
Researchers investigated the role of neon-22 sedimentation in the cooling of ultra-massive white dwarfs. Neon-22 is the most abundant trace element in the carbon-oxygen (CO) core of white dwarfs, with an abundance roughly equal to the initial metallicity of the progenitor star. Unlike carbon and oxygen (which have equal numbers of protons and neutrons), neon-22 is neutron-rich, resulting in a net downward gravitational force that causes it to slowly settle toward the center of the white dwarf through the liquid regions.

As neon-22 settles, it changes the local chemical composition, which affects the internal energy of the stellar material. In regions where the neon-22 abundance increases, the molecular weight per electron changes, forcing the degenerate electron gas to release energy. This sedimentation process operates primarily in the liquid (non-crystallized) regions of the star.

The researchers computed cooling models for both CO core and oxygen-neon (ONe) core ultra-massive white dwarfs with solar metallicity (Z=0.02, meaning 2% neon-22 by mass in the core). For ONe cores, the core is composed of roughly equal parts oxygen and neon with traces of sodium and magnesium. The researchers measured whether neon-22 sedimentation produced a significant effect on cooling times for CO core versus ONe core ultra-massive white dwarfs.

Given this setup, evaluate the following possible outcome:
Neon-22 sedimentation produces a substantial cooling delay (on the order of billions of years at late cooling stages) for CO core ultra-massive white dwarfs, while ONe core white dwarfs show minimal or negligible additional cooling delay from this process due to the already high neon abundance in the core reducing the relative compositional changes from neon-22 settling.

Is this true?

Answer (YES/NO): YES